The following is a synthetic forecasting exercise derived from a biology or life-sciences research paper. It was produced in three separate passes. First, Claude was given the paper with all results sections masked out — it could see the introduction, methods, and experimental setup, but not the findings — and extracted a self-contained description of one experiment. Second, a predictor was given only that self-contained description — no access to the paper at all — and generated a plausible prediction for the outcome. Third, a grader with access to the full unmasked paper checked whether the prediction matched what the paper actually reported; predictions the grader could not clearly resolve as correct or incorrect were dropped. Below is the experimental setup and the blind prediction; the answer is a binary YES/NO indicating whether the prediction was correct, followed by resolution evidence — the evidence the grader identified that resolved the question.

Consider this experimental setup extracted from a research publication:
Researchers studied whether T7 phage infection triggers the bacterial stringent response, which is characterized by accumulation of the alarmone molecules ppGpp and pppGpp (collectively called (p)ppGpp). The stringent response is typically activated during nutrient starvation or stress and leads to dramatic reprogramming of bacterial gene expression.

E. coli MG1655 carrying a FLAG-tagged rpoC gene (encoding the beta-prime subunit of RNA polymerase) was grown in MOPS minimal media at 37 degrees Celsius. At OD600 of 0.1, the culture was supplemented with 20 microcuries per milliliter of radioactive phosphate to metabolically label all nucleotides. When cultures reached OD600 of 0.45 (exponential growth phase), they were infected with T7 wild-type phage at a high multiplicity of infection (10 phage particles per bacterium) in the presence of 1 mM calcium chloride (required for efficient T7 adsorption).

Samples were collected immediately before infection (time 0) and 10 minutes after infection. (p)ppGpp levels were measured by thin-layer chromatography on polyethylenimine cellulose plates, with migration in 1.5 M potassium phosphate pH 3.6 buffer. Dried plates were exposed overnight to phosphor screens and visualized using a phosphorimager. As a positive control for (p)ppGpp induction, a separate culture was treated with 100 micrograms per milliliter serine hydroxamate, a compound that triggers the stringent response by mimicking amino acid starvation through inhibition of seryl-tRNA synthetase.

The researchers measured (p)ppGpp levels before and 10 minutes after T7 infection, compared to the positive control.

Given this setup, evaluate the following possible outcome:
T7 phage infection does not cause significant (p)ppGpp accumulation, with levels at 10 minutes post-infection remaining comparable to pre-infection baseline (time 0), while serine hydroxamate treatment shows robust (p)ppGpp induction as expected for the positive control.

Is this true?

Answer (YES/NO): NO